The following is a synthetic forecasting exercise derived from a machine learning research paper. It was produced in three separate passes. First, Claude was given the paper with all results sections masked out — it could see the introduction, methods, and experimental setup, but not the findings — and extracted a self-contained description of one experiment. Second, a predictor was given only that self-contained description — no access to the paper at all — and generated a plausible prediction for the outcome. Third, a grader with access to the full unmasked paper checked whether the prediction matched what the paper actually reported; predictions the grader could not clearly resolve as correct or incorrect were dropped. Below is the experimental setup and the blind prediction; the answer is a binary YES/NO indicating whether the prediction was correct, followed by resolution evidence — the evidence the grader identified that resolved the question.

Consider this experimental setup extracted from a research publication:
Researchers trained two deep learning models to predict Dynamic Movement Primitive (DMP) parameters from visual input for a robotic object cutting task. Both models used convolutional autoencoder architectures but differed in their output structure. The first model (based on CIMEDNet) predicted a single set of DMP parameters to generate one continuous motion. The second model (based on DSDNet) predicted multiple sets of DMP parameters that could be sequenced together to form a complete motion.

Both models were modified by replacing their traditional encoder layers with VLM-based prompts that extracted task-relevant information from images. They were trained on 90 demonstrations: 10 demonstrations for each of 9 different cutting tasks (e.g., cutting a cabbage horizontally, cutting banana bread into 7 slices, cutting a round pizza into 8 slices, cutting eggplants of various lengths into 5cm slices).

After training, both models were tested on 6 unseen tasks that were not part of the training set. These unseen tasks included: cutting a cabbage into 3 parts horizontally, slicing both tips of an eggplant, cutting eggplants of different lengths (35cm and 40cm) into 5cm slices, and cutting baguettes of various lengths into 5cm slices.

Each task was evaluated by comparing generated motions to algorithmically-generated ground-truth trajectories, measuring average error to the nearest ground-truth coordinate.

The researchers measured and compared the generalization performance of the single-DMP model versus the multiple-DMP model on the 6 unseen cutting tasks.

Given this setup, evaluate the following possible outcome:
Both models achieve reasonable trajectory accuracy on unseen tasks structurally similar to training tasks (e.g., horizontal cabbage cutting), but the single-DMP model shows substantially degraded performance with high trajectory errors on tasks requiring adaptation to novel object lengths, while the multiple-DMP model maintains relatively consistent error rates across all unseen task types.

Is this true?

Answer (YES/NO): NO